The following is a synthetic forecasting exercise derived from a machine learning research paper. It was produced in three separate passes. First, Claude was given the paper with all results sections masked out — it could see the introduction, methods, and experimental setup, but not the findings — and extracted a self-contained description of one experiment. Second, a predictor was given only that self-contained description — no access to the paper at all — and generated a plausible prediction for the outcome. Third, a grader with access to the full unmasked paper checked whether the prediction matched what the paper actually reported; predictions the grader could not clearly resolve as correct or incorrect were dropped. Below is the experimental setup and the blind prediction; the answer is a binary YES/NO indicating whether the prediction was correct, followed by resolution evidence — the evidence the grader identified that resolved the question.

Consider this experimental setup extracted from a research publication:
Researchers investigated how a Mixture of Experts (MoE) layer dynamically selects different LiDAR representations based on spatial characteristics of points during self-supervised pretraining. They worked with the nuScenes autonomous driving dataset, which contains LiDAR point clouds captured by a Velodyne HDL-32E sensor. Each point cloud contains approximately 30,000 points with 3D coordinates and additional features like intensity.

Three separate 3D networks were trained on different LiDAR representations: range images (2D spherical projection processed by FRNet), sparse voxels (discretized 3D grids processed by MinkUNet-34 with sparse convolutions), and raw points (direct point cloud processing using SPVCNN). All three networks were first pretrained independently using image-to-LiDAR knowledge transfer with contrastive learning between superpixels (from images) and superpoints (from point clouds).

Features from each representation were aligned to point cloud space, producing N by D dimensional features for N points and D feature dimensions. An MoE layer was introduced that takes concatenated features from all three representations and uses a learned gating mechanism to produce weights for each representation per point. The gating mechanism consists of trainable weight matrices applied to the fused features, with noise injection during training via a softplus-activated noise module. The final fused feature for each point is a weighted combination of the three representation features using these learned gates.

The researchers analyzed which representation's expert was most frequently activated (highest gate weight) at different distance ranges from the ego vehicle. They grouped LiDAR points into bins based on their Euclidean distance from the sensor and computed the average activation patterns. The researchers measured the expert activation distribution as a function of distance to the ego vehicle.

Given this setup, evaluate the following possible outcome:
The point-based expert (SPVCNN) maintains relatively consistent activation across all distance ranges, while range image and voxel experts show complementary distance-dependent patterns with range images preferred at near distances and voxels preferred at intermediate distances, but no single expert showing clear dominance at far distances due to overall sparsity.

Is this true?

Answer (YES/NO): NO